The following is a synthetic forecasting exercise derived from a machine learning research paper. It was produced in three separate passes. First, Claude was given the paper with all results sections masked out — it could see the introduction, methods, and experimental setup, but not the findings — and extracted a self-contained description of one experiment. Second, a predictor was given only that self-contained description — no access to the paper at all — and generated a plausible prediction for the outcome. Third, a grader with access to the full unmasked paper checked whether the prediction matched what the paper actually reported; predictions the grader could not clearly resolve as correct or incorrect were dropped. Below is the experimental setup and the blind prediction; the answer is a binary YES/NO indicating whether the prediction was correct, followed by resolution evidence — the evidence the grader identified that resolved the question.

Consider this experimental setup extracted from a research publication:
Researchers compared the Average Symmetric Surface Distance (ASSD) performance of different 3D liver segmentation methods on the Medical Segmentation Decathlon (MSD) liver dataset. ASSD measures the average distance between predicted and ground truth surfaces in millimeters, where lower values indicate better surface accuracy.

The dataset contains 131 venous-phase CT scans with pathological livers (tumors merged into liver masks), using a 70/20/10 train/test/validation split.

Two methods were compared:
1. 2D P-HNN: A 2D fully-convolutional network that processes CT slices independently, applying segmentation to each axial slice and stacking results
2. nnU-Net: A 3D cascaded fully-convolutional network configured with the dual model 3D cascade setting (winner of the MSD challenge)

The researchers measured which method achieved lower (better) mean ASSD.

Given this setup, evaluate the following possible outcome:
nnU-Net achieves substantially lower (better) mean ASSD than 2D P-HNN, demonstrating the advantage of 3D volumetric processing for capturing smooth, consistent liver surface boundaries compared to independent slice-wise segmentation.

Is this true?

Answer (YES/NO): YES